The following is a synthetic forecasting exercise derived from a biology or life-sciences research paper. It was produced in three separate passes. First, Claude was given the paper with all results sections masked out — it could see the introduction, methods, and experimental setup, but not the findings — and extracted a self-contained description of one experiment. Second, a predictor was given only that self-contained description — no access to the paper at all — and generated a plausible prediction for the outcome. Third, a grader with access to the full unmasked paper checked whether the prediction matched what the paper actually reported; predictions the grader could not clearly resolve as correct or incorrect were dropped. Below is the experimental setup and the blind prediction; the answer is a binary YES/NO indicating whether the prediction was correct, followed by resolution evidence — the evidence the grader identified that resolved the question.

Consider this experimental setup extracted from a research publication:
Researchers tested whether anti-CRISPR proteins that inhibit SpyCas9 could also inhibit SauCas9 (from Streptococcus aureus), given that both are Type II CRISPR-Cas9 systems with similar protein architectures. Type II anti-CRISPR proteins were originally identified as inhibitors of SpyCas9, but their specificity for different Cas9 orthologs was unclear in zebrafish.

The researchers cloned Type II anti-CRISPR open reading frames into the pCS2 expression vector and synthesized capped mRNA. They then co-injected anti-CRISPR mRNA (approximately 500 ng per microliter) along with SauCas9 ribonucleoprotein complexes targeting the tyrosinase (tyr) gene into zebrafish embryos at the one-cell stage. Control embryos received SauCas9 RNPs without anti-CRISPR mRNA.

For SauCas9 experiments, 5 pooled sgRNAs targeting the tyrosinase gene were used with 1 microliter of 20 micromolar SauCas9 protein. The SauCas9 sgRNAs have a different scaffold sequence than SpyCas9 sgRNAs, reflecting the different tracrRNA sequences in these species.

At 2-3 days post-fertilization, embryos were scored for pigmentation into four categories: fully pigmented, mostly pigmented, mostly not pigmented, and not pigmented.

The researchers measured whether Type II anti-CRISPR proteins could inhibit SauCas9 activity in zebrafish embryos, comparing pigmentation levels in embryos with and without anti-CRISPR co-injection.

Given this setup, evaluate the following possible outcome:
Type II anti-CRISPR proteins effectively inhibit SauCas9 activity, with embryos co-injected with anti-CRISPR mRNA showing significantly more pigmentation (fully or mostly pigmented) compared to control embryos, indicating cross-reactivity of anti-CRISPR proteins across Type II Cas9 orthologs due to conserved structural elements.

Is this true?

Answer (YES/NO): NO